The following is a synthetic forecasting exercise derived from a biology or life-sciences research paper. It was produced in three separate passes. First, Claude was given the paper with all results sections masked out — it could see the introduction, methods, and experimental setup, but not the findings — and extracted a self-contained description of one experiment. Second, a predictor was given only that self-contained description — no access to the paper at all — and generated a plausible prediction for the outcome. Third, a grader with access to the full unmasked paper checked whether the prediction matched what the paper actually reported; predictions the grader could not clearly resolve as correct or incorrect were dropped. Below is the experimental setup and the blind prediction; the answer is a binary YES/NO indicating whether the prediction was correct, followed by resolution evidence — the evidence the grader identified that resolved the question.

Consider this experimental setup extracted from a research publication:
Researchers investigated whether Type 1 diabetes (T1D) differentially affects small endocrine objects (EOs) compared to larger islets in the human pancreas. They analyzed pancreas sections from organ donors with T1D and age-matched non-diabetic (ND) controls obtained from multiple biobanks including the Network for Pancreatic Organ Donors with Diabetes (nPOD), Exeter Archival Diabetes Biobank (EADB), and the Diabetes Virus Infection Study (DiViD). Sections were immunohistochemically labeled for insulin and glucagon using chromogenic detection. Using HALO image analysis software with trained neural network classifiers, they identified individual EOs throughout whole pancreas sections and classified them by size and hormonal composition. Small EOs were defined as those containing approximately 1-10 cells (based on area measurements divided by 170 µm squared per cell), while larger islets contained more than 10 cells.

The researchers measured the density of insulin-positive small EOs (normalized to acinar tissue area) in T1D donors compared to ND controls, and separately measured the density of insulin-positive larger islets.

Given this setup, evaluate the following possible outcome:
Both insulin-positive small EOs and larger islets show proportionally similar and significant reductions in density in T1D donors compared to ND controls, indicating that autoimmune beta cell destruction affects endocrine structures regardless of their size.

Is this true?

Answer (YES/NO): NO